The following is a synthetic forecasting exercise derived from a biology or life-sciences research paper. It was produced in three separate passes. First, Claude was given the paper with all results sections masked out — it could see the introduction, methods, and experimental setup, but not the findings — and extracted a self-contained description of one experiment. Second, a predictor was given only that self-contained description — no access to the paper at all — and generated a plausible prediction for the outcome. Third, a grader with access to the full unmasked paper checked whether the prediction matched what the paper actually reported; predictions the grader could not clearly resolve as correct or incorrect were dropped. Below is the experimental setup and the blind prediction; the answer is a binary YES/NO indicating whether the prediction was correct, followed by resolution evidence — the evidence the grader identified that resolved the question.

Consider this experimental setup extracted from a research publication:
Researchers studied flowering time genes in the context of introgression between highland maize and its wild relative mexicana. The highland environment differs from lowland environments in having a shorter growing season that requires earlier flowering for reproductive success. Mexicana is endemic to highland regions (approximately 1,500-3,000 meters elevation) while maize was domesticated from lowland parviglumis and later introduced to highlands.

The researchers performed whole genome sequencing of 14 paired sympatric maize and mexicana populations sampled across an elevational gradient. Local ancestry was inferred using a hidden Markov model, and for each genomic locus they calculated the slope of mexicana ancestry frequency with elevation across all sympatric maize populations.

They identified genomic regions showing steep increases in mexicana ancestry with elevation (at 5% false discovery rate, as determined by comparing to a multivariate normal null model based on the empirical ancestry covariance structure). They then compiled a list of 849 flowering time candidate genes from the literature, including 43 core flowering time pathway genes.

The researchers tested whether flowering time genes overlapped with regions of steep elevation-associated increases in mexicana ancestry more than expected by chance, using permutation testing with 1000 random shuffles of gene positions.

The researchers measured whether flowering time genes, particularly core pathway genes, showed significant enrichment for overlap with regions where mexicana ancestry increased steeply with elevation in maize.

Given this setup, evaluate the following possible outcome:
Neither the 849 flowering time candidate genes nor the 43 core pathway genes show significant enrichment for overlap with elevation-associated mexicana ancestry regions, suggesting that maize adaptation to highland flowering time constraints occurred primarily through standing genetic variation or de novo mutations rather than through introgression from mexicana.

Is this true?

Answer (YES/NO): NO